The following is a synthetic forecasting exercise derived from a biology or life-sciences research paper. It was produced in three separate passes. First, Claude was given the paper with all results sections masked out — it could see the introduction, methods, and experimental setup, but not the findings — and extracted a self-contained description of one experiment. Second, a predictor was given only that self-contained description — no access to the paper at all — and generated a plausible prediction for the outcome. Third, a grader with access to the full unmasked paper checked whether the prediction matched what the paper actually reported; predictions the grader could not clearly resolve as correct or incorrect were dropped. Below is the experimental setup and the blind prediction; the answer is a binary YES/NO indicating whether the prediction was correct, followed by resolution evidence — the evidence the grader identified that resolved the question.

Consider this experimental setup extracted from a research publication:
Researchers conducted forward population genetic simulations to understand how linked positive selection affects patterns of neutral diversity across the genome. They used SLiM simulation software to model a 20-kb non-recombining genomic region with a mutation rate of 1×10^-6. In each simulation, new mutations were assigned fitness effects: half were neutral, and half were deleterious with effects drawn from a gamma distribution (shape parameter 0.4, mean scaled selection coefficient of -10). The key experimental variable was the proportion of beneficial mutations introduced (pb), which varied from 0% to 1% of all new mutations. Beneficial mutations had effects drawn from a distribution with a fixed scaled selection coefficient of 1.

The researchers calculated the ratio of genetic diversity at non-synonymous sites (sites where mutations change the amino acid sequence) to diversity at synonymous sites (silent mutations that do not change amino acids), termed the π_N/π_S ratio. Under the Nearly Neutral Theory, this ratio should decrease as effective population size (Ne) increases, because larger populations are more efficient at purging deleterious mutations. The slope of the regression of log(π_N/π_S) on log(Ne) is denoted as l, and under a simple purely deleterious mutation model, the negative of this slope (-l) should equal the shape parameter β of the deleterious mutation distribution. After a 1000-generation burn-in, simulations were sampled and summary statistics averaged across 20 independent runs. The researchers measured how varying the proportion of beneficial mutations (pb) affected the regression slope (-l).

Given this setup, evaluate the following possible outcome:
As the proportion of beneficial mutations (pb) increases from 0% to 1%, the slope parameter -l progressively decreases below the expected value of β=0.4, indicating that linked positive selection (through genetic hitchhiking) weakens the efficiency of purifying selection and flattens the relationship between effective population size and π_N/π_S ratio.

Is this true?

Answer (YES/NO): NO